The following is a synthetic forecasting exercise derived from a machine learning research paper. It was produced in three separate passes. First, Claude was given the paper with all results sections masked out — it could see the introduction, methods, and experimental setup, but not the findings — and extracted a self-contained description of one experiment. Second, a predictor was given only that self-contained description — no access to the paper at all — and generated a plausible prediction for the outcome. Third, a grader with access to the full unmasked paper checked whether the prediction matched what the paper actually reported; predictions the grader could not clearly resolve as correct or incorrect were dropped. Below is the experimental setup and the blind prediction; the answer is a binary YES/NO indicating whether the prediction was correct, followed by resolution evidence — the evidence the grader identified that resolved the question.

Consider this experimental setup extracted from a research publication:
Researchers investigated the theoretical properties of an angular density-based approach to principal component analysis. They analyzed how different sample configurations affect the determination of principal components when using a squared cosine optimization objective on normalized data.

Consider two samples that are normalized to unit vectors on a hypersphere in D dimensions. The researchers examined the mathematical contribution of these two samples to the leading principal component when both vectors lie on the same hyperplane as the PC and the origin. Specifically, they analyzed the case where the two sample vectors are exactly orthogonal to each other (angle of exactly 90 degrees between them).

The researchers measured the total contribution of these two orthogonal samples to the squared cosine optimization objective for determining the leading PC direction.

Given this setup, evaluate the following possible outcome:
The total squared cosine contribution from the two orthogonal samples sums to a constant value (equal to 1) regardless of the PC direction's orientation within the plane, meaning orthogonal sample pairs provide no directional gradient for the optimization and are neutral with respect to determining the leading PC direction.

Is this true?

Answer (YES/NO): YES